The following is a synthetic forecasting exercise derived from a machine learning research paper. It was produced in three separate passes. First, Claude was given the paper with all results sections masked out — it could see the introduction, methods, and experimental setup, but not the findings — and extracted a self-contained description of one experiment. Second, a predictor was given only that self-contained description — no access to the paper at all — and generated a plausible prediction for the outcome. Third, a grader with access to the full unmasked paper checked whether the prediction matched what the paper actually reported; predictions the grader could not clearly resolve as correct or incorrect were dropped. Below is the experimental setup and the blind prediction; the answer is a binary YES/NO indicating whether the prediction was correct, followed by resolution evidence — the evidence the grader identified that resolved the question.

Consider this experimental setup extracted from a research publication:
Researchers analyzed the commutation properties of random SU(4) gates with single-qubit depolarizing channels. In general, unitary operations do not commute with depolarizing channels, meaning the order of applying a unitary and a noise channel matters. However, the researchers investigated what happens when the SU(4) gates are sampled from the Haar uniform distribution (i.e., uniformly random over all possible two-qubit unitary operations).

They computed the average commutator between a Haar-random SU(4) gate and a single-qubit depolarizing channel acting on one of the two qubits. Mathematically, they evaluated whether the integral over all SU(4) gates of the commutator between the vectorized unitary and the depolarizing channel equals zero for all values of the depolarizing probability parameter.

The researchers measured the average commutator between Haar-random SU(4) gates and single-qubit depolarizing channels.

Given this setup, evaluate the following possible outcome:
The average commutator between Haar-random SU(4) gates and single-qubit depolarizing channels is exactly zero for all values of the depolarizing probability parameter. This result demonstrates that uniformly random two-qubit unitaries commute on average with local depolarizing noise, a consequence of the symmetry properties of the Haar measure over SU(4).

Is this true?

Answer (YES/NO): YES